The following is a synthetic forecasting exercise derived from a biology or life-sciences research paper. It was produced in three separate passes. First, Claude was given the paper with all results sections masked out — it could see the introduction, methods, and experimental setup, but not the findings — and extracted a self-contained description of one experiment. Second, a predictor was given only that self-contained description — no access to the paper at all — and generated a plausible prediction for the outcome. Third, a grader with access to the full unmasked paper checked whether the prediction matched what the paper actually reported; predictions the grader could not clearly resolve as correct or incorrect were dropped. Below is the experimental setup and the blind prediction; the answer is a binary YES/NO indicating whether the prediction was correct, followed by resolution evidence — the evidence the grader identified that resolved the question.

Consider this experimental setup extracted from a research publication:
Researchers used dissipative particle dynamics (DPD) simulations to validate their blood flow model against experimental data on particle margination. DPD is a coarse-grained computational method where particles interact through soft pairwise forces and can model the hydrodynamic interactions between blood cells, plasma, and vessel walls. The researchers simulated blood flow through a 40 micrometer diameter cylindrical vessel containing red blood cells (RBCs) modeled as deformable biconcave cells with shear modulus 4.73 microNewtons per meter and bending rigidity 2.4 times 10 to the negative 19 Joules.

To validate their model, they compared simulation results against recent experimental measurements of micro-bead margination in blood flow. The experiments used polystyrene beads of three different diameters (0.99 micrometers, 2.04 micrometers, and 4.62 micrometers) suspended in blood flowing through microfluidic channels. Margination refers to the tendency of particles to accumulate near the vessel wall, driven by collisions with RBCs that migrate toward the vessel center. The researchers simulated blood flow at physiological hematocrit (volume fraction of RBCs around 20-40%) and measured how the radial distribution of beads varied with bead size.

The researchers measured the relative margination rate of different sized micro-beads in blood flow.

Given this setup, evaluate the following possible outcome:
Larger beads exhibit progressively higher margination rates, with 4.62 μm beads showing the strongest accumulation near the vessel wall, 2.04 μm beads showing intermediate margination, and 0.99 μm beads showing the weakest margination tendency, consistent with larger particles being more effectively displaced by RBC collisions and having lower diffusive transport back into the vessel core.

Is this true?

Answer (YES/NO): YES